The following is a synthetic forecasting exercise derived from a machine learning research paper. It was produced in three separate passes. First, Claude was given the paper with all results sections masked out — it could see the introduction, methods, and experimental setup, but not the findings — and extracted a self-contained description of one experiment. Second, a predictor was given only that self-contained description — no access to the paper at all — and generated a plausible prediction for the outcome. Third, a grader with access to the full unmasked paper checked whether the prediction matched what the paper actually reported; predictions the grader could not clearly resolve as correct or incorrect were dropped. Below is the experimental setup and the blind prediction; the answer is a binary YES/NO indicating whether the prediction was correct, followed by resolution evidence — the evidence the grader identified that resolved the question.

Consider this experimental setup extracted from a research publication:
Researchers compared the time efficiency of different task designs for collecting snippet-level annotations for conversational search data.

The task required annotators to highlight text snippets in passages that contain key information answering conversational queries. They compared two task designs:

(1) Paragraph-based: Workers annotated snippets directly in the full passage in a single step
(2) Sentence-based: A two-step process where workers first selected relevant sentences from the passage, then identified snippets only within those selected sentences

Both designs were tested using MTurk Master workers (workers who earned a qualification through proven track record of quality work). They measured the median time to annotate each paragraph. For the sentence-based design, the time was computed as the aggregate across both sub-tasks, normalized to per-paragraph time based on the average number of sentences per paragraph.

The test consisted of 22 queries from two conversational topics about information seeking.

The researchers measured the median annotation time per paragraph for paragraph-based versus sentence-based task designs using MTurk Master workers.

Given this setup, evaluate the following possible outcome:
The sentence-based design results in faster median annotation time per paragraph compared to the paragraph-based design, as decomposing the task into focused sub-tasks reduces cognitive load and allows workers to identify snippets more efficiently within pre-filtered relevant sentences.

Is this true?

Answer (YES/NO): NO